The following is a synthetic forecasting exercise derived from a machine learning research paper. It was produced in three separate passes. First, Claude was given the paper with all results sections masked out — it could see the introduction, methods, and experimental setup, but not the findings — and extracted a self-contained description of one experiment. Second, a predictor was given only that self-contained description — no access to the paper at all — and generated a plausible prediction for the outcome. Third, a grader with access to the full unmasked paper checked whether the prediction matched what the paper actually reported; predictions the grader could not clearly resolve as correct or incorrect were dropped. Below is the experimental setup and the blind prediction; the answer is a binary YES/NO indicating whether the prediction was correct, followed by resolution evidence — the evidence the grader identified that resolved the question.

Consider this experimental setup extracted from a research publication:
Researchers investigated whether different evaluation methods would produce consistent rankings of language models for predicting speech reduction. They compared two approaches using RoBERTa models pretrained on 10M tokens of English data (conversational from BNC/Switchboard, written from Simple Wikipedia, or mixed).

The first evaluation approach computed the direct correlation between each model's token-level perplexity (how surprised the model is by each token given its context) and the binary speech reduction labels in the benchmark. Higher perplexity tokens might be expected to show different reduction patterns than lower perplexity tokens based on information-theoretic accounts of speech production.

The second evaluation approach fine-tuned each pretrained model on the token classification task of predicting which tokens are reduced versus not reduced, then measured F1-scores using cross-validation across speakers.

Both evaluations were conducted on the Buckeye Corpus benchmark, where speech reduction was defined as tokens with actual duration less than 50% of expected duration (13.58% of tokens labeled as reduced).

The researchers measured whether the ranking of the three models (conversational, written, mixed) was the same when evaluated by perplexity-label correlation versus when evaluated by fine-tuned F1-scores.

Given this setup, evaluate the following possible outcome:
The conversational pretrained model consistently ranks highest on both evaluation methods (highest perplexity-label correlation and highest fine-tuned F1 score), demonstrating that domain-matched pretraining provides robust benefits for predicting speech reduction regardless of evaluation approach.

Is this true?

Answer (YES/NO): NO